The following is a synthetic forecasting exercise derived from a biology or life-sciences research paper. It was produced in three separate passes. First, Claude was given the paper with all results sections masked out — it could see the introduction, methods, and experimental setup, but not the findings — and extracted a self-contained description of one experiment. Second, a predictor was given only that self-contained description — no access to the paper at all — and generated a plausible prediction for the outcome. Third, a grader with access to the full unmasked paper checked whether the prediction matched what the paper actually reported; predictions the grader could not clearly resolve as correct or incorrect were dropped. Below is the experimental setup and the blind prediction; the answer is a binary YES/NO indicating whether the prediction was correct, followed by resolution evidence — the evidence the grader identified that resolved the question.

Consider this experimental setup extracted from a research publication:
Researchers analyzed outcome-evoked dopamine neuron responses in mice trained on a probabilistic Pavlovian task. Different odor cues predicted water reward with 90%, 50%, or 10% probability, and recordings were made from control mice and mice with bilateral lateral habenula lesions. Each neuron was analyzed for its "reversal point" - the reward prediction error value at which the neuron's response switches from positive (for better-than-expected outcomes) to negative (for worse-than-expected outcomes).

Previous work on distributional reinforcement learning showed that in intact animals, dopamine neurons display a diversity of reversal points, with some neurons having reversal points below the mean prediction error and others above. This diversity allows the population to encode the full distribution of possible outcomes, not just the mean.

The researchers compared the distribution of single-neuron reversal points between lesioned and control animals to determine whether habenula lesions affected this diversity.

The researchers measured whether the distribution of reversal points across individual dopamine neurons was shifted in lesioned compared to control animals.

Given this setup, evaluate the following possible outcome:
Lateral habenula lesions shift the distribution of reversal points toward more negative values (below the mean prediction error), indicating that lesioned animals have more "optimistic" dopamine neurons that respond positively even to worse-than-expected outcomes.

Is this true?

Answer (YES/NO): NO